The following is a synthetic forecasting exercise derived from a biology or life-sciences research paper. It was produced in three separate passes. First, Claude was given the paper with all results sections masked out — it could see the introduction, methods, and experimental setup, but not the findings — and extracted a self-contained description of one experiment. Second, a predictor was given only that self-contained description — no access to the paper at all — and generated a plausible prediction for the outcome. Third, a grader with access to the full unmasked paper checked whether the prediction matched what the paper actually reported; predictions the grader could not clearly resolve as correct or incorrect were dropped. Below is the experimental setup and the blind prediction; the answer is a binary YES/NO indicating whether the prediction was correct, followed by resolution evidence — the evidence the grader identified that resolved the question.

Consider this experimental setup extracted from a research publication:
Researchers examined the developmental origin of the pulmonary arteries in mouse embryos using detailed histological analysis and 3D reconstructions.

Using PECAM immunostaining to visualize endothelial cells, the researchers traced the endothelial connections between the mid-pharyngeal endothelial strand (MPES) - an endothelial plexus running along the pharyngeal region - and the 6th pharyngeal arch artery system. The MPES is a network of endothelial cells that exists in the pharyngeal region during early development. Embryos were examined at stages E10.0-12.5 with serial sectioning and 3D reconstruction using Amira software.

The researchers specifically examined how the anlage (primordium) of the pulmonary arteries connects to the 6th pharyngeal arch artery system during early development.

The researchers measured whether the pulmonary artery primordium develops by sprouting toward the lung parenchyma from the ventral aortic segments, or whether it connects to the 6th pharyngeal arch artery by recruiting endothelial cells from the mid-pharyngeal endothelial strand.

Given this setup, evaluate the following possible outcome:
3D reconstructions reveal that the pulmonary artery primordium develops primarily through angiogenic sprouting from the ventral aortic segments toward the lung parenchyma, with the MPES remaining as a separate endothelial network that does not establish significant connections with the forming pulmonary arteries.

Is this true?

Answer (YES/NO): NO